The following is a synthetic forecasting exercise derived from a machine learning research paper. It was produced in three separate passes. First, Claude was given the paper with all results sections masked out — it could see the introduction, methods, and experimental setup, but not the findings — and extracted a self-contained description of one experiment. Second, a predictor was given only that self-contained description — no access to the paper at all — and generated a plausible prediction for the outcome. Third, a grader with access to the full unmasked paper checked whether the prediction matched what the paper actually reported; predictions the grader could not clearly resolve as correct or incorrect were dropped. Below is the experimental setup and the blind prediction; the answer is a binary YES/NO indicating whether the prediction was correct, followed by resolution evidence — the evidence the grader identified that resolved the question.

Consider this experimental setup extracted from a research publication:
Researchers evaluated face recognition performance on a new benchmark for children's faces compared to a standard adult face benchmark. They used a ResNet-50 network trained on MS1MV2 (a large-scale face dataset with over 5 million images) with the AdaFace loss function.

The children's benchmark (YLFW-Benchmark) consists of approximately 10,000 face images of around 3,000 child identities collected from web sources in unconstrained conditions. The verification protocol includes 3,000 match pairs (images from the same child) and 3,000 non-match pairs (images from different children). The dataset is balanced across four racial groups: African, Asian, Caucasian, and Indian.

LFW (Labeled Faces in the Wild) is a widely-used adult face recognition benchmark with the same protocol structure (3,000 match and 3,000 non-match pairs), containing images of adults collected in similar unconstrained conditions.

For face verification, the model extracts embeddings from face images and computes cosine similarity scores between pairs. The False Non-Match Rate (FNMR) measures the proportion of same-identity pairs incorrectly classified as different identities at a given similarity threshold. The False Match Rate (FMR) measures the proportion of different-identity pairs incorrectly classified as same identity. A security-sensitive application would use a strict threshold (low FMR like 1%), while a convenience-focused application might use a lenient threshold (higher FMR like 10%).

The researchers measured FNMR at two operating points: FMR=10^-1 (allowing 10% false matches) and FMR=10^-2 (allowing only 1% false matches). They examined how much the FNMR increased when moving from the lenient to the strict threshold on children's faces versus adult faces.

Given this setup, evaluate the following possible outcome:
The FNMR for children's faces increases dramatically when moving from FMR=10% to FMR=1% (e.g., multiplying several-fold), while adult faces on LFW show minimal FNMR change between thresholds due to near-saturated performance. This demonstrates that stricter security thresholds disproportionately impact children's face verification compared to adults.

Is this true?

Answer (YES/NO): YES